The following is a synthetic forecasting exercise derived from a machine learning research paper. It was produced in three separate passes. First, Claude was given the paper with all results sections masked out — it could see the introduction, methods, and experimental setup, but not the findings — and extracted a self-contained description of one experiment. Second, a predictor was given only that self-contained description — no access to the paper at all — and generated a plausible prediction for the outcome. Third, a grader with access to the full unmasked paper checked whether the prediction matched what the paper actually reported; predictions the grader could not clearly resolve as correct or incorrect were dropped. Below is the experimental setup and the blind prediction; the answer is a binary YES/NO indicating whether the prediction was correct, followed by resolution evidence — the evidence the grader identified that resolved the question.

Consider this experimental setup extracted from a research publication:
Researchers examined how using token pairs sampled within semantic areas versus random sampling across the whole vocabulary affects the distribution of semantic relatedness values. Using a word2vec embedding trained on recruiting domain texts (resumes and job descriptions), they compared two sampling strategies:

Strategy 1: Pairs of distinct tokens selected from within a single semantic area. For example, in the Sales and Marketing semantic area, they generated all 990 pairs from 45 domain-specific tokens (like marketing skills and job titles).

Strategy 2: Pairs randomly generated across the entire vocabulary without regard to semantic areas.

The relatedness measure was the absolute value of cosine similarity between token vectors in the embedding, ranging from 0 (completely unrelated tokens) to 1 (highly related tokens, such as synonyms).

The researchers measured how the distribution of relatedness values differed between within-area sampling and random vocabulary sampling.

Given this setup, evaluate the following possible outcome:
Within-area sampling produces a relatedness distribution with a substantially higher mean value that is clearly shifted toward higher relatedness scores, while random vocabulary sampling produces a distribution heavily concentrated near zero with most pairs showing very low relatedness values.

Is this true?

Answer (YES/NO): YES